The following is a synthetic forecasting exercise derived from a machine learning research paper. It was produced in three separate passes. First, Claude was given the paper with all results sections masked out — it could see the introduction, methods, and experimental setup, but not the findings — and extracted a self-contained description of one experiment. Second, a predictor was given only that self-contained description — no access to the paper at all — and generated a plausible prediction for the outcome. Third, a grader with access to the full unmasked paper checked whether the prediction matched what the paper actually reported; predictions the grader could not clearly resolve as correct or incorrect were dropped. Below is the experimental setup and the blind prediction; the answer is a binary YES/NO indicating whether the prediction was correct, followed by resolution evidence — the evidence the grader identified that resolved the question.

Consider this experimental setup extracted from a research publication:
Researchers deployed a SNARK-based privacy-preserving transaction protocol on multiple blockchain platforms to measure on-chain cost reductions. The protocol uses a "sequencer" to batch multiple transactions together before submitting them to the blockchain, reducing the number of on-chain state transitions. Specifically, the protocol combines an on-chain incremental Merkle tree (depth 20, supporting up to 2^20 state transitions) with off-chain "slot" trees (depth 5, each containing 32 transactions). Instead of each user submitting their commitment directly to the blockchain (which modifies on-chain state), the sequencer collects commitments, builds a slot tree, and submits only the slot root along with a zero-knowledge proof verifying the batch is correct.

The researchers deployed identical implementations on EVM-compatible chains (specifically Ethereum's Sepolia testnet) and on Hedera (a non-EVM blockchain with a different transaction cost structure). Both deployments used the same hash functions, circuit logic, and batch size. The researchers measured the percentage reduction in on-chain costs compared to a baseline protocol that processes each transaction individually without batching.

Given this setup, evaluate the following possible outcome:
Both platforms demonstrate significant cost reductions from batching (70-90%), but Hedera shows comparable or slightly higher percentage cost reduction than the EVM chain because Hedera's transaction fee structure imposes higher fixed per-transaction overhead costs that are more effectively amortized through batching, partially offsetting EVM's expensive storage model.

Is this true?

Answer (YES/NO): NO